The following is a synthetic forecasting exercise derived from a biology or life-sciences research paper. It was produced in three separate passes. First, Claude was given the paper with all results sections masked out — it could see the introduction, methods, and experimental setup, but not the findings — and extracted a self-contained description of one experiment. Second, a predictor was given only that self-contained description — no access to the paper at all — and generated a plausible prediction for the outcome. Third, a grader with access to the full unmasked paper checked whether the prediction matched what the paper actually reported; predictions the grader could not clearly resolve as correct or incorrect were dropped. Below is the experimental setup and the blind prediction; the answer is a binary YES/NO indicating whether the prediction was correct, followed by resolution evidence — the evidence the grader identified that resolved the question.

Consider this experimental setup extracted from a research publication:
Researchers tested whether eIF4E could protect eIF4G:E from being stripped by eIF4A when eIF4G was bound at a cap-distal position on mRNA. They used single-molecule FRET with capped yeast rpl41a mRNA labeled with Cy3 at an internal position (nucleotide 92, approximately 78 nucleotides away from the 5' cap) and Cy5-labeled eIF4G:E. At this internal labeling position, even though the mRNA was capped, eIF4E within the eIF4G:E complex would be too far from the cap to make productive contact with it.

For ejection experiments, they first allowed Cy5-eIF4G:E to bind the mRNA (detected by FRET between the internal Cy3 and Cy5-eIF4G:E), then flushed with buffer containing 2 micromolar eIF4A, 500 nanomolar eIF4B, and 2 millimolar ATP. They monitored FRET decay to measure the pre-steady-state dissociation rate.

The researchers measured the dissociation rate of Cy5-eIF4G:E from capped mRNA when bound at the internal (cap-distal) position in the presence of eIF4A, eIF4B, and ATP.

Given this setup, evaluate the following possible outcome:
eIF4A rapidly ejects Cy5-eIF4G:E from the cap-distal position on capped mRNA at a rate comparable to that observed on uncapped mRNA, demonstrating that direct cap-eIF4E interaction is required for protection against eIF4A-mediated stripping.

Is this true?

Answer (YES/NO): YES